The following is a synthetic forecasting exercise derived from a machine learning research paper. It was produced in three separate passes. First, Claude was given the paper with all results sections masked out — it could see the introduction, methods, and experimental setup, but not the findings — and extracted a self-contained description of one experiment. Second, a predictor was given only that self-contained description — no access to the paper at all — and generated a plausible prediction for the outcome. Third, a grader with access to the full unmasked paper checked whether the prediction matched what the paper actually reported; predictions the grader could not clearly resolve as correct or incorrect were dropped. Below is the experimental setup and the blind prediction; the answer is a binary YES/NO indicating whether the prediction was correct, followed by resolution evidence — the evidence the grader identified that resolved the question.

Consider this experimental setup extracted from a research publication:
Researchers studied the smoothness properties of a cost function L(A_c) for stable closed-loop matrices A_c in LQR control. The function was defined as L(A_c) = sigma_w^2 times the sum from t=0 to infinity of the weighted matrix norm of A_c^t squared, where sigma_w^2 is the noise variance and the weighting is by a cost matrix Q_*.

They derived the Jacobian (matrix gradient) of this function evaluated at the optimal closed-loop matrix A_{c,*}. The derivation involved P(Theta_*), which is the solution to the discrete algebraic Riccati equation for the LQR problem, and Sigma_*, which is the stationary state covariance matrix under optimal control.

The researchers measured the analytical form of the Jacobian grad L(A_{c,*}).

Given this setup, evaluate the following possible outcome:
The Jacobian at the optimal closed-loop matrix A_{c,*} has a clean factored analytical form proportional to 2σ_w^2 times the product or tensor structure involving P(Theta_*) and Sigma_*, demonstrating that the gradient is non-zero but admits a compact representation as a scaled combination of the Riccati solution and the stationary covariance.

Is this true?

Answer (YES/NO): NO